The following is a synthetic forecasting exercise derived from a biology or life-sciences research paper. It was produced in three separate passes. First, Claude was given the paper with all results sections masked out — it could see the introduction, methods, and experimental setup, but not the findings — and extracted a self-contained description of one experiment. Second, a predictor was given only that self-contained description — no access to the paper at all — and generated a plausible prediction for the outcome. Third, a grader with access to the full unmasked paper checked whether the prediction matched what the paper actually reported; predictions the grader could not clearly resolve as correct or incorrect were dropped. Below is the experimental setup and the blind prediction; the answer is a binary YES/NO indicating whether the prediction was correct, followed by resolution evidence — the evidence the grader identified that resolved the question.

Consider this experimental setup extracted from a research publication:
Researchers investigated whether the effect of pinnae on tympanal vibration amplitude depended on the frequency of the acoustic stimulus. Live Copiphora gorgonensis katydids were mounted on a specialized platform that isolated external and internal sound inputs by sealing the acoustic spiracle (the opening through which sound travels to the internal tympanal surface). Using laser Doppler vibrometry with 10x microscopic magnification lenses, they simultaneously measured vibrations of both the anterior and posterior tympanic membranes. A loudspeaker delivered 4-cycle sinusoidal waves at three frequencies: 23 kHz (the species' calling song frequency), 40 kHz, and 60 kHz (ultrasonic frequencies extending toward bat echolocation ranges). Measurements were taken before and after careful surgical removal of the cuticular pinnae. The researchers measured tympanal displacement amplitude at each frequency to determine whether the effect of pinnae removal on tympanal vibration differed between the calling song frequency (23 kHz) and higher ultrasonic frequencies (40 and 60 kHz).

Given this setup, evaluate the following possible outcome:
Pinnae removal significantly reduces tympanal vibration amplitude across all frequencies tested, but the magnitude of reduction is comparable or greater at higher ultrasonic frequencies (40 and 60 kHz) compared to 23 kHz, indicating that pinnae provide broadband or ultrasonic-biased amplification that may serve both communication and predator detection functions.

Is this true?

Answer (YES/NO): NO